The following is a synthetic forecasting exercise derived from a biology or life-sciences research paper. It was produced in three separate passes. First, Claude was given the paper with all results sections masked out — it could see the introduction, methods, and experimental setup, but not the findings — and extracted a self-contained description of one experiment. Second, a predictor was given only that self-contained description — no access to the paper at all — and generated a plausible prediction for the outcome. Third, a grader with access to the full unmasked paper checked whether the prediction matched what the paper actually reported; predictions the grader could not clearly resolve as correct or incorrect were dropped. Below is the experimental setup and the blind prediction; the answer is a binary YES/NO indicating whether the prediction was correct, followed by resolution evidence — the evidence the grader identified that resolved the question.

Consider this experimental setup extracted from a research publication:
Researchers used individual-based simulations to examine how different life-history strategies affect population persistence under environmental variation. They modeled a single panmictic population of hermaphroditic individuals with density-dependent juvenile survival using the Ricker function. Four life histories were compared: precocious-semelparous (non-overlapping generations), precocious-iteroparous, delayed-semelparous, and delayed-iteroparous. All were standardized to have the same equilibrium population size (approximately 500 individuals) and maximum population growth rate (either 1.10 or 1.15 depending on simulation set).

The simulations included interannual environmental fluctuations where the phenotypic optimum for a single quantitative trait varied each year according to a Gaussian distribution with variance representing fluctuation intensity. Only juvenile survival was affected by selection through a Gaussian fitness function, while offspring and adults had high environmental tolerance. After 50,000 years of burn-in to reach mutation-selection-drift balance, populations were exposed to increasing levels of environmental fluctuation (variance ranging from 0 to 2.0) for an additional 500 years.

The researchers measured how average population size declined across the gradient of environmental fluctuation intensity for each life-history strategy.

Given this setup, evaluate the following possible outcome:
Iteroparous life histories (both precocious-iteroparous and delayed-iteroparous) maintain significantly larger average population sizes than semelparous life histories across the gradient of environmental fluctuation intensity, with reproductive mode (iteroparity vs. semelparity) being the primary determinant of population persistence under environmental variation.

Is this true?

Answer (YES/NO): NO